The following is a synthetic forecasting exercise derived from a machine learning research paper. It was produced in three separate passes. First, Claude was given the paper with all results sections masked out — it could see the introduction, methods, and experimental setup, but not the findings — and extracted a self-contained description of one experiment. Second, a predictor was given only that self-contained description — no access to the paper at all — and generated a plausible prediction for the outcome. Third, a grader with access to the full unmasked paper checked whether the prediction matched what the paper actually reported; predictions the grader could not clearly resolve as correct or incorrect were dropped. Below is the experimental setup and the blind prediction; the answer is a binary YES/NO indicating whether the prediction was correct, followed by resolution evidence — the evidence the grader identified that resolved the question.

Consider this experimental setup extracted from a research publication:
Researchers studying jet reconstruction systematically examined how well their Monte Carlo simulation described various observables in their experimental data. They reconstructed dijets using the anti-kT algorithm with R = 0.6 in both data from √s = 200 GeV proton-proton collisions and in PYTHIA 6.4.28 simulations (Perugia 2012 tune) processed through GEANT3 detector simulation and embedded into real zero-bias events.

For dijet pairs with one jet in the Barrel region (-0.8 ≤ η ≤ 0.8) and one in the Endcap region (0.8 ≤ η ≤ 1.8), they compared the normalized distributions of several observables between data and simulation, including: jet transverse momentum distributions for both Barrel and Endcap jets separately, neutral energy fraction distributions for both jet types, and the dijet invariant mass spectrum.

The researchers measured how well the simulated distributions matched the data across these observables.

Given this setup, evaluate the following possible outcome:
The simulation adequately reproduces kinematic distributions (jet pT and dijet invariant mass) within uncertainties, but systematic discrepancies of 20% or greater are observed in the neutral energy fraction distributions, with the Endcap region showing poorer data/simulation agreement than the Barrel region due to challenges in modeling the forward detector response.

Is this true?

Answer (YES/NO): NO